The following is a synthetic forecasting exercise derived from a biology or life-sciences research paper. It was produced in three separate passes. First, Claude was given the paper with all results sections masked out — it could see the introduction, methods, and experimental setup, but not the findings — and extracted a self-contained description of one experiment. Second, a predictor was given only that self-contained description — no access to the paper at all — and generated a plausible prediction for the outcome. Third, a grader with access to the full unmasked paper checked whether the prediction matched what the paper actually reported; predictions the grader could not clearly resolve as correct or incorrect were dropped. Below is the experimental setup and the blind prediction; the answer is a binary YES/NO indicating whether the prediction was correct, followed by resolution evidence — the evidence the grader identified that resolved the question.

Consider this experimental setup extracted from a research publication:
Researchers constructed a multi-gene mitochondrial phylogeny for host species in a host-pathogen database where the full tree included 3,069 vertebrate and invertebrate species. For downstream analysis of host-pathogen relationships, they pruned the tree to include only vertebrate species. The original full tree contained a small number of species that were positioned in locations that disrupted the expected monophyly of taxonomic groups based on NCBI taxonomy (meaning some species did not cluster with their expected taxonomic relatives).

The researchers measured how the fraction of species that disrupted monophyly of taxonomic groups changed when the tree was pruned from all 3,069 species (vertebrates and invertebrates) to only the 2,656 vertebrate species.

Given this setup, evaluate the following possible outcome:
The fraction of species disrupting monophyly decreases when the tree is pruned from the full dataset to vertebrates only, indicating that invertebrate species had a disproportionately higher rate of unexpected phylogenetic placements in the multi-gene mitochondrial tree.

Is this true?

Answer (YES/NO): YES